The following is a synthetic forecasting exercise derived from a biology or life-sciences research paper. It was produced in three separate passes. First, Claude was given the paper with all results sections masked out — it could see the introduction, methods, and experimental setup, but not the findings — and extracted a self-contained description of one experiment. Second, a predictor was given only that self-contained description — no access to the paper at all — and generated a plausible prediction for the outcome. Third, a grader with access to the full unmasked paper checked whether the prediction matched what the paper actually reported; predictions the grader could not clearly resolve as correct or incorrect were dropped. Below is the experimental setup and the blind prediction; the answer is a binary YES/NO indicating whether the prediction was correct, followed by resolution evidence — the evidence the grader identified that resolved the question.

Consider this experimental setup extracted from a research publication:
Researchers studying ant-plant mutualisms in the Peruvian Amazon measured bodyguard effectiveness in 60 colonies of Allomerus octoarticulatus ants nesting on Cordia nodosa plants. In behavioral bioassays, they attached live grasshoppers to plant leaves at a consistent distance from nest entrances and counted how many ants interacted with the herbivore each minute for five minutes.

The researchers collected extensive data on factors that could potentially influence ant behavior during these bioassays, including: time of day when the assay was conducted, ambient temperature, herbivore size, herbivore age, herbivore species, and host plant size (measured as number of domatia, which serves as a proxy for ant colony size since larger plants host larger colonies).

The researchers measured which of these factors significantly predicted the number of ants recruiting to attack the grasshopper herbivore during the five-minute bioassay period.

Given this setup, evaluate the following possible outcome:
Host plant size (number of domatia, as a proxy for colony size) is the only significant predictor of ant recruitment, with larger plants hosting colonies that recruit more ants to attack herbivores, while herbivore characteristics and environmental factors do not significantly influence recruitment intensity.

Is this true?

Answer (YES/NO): NO